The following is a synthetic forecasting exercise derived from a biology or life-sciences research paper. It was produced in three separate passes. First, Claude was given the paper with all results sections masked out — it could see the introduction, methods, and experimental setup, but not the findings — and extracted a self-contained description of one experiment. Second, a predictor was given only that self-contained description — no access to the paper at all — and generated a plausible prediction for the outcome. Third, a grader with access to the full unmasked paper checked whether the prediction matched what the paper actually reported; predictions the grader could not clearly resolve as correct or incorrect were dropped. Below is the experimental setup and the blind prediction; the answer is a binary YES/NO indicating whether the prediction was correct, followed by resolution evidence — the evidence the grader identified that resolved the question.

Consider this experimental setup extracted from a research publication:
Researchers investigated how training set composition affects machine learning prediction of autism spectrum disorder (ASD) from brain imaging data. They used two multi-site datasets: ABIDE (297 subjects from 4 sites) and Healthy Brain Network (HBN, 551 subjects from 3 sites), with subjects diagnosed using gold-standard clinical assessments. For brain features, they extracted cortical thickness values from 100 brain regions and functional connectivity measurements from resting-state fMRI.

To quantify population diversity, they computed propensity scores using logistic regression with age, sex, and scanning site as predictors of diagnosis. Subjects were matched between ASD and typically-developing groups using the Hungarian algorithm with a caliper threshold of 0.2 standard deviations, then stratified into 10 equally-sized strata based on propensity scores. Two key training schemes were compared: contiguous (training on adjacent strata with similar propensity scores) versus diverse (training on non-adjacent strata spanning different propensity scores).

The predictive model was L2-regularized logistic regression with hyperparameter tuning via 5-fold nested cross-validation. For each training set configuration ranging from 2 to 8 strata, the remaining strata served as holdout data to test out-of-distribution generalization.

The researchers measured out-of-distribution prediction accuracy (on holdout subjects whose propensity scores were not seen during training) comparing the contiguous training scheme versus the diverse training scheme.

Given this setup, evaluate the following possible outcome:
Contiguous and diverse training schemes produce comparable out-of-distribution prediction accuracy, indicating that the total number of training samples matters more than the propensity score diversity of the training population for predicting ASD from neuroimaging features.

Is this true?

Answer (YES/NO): NO